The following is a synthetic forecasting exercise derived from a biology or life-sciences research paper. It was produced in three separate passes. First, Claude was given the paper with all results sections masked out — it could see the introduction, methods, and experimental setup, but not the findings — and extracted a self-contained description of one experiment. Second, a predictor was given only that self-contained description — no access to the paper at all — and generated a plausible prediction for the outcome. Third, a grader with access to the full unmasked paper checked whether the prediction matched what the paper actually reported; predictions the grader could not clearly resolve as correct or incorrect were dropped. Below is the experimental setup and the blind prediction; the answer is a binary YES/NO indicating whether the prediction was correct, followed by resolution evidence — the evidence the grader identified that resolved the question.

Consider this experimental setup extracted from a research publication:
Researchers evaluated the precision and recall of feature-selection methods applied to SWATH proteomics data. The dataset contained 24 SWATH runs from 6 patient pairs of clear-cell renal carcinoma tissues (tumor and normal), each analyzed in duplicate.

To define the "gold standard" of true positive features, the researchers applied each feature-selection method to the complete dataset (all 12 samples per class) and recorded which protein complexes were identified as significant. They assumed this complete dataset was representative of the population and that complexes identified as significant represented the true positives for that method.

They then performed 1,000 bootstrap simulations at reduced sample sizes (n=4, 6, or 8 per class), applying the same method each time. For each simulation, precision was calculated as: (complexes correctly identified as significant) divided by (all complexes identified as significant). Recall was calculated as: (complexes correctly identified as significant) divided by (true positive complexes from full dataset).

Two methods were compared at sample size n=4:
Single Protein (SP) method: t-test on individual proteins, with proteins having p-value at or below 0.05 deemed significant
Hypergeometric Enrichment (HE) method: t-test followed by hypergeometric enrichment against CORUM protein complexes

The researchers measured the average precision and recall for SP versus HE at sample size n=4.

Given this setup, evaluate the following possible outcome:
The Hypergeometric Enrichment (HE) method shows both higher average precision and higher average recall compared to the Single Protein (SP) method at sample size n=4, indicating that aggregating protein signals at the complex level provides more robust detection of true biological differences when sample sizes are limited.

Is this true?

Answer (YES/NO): NO